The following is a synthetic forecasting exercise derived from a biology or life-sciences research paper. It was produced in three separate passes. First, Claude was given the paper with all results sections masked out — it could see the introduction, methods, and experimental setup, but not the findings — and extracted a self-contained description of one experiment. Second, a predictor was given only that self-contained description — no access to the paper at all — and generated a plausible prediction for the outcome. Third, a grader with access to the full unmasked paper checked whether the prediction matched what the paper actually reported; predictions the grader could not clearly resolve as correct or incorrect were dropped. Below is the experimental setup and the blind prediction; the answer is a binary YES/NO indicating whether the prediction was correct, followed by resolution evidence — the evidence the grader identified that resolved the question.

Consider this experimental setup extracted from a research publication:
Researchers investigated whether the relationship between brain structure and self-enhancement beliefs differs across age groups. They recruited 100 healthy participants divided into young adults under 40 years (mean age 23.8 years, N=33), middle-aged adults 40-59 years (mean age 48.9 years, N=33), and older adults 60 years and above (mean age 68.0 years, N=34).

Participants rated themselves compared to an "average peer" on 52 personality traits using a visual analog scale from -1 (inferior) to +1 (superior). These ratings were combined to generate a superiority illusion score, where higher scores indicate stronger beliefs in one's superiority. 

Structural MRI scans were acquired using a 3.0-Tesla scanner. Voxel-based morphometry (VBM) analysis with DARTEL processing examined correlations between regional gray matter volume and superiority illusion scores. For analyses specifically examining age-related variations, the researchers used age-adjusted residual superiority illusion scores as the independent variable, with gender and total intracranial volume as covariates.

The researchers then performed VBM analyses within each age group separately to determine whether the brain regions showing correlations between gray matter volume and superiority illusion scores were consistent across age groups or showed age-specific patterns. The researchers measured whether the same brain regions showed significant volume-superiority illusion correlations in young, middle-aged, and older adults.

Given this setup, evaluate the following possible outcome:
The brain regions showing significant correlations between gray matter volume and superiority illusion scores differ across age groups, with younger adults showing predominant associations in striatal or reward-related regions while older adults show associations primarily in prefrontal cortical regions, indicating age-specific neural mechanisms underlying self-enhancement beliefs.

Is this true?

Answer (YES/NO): NO